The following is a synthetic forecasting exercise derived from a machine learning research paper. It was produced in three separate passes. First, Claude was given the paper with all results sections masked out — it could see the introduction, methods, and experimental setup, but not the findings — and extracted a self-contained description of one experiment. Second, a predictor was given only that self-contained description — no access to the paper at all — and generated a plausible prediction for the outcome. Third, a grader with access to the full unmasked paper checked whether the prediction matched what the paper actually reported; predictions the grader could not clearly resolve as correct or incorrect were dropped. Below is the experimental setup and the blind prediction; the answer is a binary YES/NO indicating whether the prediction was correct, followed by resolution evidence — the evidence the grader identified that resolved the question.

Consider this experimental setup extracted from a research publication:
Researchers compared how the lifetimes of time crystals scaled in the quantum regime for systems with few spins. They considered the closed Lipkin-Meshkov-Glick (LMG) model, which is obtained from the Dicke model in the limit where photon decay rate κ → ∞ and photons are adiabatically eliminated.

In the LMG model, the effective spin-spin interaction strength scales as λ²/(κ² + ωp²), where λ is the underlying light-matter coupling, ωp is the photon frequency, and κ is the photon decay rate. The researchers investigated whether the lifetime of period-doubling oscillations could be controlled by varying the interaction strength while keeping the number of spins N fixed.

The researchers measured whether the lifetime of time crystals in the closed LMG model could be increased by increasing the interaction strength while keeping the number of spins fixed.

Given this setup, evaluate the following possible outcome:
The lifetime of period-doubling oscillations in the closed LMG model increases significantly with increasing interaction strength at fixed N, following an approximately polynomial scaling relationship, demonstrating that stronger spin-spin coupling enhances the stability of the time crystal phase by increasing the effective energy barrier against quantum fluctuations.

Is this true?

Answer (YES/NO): NO